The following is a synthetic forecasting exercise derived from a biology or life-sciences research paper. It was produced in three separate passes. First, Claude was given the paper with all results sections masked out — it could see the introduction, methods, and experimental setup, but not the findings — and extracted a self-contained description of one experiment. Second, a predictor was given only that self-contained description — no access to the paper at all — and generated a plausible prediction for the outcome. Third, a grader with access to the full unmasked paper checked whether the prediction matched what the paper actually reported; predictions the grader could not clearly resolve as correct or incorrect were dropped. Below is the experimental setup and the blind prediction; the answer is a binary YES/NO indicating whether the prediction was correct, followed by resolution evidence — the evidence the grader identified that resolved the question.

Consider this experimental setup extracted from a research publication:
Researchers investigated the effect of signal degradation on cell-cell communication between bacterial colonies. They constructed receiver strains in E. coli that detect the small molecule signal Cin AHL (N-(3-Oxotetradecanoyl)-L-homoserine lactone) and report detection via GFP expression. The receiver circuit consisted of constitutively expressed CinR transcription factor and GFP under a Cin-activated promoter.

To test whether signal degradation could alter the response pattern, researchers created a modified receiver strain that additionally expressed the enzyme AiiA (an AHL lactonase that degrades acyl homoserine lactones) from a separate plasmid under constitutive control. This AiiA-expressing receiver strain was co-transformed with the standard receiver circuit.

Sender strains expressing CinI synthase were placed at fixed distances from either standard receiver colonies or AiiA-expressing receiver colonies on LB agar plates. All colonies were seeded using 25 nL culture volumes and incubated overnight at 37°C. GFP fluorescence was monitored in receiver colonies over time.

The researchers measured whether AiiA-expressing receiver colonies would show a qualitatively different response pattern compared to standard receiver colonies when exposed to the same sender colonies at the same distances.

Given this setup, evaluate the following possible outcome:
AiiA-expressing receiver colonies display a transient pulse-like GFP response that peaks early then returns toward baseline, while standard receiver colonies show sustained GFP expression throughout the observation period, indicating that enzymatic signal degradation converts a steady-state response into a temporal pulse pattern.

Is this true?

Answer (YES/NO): NO